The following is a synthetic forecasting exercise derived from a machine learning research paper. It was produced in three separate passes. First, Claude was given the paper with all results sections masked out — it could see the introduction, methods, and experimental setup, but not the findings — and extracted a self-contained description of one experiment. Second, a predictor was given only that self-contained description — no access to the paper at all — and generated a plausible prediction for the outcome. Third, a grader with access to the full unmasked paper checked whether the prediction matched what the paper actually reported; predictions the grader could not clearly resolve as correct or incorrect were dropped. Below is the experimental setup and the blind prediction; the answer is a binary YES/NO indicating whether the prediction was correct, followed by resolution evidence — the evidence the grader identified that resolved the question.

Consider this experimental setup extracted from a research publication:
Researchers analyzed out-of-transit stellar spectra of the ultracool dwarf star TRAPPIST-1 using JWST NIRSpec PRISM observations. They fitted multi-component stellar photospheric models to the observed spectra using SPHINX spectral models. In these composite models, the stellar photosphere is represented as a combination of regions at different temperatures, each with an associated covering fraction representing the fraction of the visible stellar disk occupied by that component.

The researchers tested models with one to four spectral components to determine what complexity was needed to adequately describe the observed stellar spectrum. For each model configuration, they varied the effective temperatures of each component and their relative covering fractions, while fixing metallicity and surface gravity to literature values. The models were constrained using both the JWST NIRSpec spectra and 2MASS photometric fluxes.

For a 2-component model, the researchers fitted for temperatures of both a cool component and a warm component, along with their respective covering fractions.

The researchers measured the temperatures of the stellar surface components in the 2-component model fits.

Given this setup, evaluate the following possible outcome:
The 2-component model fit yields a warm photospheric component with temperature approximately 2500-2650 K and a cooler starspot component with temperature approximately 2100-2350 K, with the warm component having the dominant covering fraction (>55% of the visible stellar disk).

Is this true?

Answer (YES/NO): NO